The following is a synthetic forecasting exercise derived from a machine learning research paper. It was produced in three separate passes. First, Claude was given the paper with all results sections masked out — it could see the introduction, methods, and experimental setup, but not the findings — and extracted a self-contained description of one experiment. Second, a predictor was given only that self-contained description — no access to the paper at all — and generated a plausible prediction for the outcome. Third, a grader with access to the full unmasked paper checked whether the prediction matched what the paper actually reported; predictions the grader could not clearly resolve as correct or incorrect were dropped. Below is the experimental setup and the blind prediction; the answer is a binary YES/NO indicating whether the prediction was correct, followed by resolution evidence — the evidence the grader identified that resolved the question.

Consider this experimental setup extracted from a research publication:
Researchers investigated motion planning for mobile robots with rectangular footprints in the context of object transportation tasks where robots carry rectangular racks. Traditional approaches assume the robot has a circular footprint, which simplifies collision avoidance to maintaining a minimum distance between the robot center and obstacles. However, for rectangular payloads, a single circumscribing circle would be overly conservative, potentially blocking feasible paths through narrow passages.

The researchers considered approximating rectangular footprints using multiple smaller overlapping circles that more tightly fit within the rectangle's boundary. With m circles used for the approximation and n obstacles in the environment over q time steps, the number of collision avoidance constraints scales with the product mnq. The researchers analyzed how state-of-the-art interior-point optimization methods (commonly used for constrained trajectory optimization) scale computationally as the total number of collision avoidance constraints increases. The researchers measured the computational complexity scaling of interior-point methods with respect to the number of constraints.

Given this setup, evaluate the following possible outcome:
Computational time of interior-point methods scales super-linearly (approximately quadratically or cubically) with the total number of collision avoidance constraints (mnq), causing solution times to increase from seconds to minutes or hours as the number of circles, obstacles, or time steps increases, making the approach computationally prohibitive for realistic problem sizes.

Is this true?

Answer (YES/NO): YES